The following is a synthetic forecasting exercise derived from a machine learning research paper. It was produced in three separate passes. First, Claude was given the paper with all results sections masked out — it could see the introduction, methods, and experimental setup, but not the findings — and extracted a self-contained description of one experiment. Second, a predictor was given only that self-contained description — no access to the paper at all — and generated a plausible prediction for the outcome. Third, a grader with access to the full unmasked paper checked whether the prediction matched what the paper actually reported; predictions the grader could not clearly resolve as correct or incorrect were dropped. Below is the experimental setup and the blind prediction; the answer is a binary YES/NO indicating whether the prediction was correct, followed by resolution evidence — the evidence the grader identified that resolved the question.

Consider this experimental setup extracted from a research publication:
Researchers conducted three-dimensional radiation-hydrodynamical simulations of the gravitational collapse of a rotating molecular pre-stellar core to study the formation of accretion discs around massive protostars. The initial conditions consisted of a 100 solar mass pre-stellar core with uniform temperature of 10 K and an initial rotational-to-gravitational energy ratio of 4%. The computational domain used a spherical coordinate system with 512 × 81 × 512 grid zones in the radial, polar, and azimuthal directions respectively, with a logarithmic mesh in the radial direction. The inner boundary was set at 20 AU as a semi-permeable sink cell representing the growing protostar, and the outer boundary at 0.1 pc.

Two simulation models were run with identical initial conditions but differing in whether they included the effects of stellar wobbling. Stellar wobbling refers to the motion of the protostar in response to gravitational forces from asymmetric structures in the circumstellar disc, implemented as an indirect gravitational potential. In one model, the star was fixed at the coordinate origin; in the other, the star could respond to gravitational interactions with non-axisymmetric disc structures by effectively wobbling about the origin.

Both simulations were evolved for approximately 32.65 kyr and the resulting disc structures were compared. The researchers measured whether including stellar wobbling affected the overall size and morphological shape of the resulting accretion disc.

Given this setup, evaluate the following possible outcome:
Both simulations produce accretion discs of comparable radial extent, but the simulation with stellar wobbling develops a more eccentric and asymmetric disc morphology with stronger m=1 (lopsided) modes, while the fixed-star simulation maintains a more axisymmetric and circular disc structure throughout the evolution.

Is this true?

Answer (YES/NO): NO